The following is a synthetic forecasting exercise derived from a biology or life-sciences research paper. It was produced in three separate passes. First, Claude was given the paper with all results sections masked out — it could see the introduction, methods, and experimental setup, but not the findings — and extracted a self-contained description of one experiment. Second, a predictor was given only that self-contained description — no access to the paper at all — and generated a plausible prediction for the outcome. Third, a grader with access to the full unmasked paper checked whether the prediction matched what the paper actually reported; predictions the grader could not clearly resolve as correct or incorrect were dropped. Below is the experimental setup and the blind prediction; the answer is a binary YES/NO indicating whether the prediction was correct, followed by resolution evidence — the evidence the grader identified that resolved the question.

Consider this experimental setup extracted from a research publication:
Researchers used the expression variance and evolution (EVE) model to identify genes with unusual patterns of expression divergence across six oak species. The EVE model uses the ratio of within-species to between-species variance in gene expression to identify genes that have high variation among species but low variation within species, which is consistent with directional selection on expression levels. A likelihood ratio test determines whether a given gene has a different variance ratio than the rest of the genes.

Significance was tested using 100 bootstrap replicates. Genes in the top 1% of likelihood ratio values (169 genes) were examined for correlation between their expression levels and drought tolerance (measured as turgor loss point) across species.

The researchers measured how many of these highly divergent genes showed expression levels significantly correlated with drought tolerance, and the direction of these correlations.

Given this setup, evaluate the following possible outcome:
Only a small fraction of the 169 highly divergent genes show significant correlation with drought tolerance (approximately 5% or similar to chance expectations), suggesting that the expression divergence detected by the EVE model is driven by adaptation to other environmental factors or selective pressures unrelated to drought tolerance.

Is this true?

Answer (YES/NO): NO